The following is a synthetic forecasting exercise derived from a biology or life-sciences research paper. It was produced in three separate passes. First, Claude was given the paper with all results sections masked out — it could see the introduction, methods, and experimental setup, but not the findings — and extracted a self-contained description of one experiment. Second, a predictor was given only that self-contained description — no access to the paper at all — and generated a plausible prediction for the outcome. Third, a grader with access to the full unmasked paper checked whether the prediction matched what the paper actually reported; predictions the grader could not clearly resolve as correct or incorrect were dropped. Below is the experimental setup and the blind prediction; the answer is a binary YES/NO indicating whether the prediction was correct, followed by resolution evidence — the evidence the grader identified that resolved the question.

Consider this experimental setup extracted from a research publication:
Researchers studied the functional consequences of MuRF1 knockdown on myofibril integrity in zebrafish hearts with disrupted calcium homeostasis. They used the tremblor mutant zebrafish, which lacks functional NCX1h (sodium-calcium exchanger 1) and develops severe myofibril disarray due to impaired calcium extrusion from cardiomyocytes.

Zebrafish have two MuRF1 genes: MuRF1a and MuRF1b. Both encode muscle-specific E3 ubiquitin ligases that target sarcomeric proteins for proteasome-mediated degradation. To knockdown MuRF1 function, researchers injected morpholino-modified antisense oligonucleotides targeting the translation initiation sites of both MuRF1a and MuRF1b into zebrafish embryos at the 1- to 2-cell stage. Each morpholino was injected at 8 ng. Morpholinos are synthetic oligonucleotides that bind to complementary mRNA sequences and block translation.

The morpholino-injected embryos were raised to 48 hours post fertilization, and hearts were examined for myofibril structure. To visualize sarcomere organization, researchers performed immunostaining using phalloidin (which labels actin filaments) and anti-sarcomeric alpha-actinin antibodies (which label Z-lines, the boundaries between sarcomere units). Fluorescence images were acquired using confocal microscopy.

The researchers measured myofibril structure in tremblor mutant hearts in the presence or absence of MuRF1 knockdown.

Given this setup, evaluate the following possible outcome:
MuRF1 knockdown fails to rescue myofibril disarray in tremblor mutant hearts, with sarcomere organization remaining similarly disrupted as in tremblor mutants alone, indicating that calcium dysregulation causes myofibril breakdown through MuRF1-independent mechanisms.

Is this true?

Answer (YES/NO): NO